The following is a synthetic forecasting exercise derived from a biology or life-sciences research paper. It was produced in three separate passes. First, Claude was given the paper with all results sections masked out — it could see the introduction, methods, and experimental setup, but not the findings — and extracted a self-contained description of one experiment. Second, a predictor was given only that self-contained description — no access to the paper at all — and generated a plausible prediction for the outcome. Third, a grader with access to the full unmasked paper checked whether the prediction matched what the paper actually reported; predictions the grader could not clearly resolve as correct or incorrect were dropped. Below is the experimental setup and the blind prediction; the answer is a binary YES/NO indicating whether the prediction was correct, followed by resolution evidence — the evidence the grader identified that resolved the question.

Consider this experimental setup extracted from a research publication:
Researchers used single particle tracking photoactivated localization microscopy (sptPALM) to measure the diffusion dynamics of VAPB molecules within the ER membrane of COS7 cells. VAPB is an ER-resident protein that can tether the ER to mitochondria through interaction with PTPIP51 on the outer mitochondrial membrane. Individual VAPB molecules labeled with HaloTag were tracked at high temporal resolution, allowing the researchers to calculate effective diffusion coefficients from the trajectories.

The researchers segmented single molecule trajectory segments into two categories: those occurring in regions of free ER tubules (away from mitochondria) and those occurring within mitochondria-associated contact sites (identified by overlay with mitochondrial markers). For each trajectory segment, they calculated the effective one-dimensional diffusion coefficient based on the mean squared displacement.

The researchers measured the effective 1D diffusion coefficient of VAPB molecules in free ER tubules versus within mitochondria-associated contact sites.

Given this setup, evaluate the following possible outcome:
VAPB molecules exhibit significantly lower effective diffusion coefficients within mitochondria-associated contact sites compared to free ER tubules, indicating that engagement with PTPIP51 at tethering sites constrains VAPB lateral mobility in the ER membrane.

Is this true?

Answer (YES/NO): YES